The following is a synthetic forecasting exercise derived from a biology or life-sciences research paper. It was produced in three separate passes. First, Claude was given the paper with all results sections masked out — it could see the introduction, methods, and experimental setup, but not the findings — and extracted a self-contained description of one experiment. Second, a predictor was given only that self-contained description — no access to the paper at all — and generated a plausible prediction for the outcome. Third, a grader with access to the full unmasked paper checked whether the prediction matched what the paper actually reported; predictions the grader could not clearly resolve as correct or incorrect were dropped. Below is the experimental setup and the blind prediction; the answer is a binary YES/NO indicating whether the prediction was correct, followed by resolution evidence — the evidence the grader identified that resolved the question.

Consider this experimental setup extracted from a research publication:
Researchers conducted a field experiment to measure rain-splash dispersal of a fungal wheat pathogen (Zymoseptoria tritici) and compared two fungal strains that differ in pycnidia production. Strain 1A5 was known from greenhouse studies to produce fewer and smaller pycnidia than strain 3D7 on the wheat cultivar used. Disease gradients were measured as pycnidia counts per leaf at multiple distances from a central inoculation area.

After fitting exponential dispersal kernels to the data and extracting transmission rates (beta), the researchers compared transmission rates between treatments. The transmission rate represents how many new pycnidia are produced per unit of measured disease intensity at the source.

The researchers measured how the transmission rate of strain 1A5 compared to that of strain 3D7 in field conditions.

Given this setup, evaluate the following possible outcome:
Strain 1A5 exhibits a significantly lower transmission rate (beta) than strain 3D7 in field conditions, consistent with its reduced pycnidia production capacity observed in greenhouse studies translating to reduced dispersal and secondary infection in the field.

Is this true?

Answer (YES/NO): YES